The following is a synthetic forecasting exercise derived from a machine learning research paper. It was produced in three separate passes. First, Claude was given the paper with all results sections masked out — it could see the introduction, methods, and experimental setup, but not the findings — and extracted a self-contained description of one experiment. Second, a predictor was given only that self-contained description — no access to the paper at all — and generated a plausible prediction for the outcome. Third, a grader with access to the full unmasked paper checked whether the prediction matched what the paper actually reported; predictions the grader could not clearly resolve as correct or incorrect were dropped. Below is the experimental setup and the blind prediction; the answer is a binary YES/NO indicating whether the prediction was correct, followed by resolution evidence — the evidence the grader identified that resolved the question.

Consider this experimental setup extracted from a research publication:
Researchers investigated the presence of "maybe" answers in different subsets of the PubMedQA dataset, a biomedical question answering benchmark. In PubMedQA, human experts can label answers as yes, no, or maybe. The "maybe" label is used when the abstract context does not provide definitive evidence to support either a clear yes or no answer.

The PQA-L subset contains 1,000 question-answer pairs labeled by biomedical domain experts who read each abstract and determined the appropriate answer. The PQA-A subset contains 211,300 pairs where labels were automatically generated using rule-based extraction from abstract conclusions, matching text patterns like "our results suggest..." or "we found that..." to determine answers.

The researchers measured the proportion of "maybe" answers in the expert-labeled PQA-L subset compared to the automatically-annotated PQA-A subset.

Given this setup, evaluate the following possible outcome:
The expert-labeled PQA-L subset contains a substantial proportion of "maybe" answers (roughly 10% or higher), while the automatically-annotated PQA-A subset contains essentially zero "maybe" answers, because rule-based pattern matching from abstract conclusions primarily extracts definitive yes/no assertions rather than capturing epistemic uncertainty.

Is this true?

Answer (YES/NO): YES